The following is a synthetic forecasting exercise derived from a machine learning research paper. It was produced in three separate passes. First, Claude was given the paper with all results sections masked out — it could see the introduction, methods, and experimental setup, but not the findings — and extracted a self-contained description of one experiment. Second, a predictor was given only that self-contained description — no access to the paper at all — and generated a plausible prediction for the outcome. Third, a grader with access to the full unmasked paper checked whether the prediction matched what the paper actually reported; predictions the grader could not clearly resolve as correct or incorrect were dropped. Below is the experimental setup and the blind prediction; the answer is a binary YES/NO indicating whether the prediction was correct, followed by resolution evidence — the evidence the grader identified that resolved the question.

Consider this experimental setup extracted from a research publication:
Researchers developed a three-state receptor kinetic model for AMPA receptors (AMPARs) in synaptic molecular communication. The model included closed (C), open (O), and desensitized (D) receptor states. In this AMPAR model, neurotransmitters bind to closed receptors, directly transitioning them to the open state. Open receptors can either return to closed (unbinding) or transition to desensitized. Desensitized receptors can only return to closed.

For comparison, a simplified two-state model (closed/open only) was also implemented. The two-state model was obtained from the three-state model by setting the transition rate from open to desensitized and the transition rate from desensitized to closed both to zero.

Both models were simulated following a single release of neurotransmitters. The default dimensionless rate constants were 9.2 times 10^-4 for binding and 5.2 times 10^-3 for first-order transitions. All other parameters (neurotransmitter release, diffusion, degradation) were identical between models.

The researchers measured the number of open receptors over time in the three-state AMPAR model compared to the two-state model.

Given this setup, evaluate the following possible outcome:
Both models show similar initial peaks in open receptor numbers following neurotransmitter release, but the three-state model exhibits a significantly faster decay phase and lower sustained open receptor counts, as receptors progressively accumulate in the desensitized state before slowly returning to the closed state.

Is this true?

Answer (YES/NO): NO